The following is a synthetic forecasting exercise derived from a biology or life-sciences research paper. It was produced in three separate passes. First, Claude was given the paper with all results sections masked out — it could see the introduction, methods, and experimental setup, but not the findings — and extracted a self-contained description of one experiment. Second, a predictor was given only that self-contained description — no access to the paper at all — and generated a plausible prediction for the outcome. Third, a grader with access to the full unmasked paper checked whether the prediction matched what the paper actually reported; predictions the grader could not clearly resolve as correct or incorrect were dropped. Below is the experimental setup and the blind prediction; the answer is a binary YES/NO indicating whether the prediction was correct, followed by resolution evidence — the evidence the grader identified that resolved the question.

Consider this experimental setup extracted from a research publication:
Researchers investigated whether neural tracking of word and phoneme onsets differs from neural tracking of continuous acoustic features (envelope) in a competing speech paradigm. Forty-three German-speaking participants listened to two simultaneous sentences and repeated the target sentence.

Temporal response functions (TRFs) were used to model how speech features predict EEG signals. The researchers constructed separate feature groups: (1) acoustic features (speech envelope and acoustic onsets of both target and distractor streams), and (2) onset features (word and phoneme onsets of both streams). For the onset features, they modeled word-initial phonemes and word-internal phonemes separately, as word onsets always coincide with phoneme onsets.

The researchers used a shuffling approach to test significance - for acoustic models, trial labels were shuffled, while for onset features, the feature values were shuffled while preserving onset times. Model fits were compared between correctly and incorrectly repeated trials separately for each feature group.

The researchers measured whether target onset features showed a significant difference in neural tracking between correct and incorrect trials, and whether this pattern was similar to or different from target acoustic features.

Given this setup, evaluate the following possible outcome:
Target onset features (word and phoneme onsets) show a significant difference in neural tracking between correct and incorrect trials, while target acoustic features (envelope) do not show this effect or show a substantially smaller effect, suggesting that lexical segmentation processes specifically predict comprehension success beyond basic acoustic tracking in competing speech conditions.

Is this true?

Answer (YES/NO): YES